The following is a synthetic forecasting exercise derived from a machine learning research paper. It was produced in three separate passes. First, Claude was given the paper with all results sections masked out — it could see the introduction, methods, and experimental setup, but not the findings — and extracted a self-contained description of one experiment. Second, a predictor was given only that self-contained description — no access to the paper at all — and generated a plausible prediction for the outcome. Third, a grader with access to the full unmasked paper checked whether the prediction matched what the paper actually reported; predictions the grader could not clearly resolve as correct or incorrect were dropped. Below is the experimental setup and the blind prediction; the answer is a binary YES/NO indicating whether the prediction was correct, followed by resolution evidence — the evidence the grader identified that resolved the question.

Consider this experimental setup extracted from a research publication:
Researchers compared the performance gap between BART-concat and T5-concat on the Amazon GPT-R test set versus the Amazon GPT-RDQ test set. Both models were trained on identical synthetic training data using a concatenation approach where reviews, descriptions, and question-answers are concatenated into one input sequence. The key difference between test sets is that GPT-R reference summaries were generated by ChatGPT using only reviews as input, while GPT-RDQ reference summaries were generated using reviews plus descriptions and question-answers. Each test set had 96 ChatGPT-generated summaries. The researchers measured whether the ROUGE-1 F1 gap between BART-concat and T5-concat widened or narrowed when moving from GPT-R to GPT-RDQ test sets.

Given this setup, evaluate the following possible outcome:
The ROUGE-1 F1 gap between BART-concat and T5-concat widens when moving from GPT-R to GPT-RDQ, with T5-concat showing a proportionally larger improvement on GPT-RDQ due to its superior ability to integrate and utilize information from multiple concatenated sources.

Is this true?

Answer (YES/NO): NO